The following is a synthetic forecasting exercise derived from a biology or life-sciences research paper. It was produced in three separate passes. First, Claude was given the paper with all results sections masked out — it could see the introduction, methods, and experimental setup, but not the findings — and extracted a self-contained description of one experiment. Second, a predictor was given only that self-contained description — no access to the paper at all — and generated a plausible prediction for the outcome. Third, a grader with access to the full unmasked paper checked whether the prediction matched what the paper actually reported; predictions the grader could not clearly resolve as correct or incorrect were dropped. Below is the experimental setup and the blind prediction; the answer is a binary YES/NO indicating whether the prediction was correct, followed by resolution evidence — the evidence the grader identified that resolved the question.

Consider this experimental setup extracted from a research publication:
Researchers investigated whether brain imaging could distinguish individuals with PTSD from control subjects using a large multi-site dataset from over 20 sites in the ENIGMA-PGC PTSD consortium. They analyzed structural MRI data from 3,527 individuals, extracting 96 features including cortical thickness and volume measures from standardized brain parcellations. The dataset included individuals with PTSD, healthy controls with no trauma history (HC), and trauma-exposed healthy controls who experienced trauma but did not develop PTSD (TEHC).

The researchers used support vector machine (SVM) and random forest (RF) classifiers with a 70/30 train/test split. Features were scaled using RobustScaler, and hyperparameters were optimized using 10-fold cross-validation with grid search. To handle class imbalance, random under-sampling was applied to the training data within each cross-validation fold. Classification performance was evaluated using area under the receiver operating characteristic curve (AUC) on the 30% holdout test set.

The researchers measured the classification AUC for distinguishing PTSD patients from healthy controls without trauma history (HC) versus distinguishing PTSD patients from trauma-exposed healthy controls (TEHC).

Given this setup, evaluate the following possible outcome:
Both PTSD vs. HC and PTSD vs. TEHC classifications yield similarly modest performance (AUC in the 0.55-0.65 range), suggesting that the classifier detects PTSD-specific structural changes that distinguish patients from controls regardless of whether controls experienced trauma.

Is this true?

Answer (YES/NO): NO